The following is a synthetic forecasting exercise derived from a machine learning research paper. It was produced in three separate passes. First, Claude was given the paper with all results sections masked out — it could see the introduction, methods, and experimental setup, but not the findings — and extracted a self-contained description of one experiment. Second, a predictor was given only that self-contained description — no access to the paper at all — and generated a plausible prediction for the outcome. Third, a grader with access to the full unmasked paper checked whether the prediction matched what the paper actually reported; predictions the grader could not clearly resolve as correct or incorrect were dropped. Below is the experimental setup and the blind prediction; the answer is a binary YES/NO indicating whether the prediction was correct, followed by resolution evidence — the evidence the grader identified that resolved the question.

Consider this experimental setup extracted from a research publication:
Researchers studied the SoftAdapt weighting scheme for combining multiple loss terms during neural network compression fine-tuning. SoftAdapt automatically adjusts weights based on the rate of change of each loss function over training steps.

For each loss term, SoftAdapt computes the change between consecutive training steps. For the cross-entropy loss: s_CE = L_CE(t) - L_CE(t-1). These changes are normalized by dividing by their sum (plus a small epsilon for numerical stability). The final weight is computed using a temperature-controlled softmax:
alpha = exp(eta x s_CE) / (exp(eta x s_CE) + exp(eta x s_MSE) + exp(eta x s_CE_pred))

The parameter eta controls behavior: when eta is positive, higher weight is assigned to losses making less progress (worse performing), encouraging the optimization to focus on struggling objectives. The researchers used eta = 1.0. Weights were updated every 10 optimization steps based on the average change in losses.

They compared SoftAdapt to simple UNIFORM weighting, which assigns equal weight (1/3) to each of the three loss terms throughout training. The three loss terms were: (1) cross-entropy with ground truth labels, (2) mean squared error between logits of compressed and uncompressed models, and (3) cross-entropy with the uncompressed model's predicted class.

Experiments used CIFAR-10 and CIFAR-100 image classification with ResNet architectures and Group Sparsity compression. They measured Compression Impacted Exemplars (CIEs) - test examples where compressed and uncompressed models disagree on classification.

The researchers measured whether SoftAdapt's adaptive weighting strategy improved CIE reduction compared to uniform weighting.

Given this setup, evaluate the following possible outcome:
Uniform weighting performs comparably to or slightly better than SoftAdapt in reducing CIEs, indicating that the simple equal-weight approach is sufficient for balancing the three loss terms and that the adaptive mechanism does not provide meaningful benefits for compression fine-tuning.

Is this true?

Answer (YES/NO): YES